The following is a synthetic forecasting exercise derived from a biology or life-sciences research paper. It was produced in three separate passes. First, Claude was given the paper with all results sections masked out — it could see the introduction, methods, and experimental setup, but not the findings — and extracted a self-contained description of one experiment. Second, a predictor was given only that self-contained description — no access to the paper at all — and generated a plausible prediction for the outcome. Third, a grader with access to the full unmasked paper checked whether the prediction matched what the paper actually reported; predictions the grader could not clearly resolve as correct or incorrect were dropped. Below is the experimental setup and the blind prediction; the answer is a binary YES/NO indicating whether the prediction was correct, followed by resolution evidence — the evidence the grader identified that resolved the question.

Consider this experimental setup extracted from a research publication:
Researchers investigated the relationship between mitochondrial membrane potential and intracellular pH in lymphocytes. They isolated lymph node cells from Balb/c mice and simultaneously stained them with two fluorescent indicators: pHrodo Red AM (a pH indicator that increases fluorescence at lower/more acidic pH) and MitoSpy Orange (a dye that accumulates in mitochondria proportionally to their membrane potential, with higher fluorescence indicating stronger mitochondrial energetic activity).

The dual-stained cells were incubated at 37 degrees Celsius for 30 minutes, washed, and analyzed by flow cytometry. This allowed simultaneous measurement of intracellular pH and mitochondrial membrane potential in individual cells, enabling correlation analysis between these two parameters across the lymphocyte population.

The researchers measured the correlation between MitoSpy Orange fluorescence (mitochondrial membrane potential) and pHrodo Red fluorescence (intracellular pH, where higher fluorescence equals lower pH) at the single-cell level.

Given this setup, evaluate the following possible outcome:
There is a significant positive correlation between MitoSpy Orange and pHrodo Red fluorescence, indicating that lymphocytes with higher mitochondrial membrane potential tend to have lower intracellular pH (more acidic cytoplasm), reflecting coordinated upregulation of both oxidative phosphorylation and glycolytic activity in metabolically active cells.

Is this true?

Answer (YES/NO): YES